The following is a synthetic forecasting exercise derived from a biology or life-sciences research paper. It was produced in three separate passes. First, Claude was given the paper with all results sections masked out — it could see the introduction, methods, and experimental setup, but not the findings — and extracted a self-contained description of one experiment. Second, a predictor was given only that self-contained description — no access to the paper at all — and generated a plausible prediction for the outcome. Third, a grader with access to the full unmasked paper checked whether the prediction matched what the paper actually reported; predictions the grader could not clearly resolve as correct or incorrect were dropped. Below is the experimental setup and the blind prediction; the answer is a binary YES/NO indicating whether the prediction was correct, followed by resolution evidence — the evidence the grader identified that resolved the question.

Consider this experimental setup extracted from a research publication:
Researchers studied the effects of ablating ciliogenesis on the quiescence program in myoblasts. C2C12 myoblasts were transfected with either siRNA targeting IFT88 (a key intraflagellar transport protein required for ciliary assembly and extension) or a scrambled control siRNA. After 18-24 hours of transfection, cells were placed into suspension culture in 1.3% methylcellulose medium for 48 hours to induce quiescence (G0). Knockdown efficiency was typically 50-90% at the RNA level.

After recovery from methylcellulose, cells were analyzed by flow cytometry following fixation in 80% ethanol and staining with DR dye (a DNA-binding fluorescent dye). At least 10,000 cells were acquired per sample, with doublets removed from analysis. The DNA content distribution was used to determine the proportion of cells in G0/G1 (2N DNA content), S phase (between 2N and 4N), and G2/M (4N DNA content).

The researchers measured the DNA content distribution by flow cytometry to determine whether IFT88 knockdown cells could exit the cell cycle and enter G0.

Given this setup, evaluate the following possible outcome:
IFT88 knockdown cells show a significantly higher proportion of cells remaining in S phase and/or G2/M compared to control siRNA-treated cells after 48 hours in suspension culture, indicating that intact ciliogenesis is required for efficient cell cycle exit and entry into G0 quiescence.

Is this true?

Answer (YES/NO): YES